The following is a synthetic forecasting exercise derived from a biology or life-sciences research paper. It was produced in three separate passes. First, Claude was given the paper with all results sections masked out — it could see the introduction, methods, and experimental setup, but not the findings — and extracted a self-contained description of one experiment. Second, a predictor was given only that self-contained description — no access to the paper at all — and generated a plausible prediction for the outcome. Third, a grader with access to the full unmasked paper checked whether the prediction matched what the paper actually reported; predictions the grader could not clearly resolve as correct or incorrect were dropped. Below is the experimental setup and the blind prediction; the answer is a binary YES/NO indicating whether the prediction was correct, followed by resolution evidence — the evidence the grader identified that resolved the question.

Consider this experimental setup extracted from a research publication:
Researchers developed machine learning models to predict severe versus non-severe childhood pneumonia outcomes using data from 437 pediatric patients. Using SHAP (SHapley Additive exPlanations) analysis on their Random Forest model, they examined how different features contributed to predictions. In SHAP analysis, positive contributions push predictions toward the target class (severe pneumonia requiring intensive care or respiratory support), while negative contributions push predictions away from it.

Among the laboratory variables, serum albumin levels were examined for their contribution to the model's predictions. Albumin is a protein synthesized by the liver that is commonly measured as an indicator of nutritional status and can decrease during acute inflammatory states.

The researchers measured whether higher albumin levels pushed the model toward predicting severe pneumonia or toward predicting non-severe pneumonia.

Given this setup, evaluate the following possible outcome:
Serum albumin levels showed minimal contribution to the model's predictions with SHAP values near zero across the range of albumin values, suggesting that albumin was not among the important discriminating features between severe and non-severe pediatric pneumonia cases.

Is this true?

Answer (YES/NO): NO